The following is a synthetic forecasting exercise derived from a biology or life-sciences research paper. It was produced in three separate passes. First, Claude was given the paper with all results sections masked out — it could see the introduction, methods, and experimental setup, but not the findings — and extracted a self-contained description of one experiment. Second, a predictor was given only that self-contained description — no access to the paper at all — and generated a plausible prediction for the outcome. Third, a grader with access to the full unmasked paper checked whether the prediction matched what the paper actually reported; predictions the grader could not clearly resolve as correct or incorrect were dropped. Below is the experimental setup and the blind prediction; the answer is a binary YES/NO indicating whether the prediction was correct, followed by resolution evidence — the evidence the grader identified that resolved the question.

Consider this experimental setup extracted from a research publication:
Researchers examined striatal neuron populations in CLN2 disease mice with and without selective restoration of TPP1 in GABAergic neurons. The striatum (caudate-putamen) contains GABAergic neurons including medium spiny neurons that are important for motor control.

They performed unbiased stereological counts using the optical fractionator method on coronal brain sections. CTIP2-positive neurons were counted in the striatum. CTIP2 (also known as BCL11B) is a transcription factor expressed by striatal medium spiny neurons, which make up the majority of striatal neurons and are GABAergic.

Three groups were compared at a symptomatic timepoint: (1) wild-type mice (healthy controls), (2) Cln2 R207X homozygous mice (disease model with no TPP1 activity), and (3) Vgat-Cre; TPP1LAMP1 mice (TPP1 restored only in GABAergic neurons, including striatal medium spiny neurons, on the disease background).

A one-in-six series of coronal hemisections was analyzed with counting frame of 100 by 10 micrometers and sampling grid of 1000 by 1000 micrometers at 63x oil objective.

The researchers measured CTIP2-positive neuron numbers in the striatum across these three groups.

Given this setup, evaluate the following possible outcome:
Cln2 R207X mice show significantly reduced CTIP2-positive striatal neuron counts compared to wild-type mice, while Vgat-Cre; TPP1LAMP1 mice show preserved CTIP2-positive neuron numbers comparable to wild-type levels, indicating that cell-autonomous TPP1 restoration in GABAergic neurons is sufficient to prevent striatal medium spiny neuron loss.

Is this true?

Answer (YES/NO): NO